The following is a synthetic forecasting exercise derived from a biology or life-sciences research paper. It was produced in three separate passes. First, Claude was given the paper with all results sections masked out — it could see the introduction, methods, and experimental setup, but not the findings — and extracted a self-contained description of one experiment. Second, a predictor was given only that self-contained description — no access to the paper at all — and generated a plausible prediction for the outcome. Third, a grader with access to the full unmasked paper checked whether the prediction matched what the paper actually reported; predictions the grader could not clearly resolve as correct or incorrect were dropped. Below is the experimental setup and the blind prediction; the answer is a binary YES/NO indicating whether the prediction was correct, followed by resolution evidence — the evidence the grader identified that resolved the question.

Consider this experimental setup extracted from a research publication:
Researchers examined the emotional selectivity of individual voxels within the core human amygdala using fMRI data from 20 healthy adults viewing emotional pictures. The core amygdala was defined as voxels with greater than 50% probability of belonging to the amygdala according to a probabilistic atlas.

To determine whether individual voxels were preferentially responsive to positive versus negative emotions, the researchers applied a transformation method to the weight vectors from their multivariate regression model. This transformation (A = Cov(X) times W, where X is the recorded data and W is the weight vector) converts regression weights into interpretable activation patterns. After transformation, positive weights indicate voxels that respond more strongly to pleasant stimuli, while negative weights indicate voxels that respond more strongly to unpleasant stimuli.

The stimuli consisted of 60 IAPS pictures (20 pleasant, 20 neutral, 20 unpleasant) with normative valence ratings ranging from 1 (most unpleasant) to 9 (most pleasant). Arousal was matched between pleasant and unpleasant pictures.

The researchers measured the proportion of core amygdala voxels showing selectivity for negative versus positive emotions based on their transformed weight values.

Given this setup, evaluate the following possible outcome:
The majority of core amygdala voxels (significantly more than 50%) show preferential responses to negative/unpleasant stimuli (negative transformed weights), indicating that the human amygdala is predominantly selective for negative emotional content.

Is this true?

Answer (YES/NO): YES